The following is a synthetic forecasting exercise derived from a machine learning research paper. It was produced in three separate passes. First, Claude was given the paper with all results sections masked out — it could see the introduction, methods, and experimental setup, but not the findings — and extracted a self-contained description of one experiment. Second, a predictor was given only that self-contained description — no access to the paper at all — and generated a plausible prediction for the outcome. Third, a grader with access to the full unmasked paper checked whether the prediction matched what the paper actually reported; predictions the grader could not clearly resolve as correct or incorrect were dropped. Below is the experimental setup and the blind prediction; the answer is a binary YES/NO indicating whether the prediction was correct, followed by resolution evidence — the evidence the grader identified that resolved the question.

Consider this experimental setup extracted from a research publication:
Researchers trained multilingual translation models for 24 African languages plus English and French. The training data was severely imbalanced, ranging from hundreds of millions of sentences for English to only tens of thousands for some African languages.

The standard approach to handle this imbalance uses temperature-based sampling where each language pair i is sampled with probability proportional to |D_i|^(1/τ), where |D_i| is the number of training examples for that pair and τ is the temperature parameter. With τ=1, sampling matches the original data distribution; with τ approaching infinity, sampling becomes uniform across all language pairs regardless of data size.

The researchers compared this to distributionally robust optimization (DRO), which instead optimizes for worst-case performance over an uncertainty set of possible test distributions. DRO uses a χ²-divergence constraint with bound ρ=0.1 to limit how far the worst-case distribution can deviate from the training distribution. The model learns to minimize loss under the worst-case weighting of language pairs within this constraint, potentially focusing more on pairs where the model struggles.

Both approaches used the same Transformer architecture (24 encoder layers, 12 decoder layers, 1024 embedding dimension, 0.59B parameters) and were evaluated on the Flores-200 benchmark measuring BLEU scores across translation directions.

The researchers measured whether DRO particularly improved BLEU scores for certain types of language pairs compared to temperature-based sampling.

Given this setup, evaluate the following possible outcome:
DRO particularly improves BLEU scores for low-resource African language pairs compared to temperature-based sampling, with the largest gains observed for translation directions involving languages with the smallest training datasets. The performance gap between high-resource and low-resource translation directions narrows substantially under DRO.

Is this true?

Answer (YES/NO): NO